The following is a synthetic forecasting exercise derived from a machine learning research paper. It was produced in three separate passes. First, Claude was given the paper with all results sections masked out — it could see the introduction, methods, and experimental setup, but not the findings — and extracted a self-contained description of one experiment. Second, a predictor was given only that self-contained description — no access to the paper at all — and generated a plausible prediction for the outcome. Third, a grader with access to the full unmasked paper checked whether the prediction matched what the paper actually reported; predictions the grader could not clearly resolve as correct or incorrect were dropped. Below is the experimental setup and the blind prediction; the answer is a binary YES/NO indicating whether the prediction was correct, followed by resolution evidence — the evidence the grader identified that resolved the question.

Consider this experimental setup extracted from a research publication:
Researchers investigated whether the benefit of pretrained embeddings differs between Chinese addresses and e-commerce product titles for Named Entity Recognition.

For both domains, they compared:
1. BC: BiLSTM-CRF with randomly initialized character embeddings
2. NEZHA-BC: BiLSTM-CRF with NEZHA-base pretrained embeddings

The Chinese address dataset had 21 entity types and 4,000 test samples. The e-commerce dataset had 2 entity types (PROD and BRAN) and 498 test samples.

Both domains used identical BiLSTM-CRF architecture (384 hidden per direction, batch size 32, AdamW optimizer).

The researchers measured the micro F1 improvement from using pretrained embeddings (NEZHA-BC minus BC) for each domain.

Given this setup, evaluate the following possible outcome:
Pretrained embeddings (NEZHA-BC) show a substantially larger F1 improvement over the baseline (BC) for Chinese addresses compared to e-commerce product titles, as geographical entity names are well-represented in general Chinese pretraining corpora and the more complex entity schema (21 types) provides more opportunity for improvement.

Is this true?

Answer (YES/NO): NO